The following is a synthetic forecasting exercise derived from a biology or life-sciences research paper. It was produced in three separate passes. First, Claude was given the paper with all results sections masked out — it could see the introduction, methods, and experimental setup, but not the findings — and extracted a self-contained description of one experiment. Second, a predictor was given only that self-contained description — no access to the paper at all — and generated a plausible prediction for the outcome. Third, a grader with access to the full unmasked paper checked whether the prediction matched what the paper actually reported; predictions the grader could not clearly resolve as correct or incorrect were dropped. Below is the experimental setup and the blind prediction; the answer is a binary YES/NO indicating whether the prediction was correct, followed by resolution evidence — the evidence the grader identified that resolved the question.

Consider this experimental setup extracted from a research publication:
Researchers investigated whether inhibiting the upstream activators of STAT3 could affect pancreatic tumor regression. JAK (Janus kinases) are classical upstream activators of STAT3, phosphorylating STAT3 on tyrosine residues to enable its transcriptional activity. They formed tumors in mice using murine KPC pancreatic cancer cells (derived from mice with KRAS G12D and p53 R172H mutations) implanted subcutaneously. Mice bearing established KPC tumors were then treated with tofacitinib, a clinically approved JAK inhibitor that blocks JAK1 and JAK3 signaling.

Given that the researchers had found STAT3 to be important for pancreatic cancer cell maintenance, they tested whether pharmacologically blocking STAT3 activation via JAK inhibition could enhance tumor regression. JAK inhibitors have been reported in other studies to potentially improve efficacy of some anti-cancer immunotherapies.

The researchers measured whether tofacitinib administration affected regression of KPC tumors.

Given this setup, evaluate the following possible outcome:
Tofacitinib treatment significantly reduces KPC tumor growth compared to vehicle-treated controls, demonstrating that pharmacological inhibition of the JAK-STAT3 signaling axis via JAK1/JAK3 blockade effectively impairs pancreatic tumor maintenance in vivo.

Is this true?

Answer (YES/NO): NO